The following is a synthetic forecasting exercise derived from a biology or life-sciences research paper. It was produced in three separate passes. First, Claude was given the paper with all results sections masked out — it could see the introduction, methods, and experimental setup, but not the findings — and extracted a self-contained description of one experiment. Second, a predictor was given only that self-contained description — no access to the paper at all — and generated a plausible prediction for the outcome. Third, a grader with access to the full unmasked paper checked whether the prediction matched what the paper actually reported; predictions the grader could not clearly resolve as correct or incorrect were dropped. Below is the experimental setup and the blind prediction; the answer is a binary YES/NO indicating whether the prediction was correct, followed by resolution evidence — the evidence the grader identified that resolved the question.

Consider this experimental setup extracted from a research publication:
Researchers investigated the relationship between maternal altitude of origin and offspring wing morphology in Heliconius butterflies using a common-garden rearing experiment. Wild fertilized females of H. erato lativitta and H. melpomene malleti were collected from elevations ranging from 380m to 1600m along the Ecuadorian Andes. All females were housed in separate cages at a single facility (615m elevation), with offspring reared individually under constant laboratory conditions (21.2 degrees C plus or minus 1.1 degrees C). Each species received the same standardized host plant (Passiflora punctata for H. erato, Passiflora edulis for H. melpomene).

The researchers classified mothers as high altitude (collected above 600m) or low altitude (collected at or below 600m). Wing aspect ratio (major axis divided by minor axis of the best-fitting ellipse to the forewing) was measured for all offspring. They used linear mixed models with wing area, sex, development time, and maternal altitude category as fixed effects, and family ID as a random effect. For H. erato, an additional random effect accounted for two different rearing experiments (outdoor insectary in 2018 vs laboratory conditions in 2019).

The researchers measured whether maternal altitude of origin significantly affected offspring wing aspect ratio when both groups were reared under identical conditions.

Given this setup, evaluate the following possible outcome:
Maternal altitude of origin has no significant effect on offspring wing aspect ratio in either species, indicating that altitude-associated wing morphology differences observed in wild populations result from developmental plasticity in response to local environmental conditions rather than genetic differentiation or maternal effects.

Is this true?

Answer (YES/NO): NO